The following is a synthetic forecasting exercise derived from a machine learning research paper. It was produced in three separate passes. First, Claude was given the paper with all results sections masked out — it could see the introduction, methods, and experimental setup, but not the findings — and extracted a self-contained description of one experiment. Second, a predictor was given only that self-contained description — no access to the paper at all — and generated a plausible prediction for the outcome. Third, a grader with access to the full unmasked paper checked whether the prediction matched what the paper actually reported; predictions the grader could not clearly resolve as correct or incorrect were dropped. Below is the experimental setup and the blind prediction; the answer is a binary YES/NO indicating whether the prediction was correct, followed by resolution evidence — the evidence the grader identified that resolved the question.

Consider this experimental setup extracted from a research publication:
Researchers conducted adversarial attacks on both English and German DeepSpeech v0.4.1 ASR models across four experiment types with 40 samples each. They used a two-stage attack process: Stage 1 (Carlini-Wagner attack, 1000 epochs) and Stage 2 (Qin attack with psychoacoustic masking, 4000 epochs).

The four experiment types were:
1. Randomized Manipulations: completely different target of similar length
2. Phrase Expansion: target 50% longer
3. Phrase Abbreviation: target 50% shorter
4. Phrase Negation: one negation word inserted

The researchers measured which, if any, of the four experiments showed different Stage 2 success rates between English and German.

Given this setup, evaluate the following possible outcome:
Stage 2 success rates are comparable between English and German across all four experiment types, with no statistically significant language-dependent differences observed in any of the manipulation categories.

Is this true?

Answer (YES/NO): NO